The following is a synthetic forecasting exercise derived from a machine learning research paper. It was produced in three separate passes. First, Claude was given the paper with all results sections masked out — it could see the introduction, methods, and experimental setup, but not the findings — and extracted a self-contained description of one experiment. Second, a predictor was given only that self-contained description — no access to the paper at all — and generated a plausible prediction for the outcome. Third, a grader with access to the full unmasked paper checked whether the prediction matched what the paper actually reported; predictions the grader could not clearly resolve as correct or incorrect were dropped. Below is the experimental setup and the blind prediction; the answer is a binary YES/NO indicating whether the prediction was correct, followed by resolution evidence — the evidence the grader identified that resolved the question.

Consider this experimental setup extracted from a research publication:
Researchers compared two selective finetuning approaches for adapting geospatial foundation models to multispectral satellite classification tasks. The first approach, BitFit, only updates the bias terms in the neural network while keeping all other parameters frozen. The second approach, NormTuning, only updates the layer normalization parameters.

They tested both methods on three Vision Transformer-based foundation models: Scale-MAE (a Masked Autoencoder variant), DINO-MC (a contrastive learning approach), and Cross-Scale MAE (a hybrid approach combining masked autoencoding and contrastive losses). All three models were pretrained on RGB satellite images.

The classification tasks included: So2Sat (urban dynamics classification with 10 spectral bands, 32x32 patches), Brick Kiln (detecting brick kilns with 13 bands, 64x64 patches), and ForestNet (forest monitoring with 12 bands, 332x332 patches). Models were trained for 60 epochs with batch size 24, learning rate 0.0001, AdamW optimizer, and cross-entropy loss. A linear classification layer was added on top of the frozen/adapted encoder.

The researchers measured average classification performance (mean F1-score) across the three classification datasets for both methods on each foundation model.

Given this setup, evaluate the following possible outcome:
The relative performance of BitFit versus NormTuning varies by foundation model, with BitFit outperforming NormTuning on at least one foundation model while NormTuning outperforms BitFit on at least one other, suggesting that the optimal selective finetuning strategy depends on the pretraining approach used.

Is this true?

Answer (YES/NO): YES